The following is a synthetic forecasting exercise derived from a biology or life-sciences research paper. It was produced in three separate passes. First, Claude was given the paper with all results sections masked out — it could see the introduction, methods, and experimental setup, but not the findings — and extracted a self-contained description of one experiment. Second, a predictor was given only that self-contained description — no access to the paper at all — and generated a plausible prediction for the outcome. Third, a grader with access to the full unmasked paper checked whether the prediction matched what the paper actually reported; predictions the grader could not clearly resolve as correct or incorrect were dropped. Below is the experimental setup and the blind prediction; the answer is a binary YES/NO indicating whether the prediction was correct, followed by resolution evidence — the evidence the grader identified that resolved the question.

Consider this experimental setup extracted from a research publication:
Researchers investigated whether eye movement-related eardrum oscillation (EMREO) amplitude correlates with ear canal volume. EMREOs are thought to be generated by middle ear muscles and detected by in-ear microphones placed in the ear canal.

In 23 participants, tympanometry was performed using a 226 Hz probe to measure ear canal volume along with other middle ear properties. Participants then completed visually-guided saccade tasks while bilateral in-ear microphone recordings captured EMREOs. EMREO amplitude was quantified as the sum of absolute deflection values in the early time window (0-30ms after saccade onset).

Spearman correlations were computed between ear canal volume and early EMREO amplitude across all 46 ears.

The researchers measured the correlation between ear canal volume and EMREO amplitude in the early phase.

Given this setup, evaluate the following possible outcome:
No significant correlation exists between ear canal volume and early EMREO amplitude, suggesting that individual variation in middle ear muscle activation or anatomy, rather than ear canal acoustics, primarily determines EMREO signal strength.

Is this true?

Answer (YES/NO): NO